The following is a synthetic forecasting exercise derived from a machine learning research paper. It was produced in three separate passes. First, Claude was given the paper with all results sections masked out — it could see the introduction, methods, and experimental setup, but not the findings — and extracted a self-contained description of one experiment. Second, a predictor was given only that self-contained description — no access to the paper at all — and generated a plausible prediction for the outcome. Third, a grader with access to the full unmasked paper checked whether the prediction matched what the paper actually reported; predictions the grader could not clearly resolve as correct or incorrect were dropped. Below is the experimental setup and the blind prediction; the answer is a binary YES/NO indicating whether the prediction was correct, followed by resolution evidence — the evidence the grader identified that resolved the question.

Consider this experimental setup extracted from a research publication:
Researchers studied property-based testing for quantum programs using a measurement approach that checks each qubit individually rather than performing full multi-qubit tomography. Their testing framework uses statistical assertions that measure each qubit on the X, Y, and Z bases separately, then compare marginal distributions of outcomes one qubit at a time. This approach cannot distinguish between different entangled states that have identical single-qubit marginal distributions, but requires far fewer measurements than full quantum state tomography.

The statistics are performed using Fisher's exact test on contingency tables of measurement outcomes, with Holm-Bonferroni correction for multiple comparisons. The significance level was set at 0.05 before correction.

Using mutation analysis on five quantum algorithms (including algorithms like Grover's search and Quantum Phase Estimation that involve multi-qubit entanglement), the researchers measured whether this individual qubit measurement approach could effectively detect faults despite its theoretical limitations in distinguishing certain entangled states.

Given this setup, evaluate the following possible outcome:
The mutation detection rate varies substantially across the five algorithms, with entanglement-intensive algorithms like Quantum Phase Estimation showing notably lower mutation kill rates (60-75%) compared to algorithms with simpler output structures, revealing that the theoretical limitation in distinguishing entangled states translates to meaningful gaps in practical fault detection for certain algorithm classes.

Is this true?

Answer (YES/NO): NO